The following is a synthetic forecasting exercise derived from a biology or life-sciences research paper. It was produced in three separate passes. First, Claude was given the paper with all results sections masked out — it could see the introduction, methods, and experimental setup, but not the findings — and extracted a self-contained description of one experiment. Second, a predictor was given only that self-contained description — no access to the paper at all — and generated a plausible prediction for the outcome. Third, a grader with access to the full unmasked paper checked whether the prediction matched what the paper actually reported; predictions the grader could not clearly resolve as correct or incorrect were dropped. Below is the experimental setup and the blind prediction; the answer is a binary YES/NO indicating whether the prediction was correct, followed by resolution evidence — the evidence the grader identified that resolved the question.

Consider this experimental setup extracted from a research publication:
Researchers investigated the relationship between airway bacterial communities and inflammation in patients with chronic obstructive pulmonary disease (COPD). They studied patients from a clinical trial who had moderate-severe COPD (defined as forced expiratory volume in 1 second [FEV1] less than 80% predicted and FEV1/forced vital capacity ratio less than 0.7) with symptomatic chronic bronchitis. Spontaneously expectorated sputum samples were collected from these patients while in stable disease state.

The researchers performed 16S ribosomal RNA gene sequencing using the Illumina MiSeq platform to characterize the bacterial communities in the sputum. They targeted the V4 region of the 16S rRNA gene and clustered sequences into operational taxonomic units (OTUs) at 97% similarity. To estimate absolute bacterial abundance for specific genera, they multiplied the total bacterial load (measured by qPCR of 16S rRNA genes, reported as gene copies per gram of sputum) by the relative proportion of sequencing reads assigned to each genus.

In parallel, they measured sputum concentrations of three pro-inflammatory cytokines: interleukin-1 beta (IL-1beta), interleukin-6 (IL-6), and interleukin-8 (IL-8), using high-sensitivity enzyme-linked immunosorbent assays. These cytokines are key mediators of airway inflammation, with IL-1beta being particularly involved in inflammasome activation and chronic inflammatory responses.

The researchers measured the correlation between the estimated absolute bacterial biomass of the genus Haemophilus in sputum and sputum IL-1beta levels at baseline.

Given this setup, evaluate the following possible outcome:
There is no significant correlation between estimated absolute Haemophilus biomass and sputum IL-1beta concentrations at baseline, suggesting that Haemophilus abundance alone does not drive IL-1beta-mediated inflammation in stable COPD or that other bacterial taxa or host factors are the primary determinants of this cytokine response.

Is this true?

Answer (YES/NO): NO